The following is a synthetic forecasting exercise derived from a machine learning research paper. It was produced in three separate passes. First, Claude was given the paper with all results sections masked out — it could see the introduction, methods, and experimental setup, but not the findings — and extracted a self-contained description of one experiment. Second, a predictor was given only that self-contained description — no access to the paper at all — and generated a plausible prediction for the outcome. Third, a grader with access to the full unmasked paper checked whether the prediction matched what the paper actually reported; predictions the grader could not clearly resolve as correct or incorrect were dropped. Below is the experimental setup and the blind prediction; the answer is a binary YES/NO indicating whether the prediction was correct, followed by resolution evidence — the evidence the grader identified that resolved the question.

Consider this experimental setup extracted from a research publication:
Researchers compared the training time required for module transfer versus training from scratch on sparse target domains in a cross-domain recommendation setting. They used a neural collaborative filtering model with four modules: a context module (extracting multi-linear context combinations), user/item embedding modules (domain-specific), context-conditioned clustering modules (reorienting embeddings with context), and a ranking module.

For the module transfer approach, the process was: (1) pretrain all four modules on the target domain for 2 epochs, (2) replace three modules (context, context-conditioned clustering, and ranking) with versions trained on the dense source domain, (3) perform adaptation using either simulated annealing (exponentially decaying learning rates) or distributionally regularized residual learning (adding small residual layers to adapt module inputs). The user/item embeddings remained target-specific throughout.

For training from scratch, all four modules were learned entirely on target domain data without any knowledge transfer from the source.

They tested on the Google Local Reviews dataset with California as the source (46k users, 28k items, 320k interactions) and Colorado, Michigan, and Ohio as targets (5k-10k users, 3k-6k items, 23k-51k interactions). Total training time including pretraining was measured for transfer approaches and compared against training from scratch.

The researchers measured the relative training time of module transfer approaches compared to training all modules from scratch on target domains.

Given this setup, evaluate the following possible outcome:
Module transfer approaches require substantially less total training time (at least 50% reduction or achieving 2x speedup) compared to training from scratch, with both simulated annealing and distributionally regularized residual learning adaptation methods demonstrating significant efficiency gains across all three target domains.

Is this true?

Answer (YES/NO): YES